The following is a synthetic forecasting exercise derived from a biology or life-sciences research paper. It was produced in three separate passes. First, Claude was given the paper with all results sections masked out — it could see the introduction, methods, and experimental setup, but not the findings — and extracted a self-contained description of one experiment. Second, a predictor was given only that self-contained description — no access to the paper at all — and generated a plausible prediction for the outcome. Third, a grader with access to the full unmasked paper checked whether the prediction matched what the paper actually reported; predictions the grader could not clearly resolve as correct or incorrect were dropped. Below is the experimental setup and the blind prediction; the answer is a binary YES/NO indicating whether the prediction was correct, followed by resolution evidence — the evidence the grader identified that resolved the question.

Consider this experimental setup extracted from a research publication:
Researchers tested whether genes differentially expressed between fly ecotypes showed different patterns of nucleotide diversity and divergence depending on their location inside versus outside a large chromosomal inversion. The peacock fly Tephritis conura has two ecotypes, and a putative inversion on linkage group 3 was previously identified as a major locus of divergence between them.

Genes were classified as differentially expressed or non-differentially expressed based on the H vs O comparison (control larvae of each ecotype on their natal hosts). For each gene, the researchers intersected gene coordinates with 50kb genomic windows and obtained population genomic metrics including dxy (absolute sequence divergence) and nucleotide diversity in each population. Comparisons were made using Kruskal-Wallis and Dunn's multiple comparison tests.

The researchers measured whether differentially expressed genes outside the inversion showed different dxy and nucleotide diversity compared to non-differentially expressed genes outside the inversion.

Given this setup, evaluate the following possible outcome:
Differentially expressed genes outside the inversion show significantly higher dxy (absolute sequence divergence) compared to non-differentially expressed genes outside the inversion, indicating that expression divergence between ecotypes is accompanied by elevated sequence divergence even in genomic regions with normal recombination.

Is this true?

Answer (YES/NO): NO